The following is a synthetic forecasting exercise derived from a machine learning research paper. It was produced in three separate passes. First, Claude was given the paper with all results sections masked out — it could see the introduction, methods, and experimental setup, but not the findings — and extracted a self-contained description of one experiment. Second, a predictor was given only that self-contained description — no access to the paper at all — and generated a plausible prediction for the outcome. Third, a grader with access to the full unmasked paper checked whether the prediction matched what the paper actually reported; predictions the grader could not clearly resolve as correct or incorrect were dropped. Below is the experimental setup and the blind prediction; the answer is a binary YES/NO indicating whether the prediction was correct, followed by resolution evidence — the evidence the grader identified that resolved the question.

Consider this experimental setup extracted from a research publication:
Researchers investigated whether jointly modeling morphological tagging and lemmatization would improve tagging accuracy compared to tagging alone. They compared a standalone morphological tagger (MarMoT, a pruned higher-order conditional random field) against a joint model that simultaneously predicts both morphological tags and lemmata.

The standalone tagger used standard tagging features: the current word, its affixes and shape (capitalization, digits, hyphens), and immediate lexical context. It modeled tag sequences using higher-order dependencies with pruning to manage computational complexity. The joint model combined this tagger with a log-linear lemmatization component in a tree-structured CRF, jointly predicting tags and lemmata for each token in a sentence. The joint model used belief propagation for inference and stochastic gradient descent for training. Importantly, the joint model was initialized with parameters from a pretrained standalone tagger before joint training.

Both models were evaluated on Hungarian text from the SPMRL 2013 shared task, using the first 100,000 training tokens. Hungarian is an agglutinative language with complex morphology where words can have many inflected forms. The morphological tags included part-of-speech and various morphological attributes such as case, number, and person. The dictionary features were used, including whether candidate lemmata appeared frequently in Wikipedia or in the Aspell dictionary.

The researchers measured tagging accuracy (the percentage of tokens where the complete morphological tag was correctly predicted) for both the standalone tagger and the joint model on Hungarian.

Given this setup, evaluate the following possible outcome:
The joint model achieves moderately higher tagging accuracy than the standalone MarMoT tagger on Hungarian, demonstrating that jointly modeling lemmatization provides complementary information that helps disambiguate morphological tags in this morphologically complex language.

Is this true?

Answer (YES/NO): NO